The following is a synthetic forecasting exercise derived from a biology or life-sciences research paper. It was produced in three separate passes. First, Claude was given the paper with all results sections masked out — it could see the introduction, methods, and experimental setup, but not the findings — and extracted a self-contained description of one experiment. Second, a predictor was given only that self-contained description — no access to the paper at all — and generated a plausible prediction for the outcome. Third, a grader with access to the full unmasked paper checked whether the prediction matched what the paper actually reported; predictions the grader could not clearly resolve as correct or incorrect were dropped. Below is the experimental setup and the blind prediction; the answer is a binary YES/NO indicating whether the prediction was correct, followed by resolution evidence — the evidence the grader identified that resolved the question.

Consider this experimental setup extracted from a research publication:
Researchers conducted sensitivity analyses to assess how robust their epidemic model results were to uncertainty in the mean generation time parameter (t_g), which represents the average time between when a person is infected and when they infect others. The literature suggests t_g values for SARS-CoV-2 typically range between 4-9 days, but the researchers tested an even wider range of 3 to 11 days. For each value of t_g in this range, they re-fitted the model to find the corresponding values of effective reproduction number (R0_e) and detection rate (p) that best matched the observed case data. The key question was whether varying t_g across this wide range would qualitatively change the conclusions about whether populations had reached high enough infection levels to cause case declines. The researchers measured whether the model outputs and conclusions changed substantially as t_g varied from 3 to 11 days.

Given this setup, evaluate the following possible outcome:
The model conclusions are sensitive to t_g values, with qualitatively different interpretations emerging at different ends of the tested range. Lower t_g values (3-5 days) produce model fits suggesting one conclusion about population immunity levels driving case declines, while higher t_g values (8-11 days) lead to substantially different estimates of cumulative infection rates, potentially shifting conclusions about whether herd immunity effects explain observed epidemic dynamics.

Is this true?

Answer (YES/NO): NO